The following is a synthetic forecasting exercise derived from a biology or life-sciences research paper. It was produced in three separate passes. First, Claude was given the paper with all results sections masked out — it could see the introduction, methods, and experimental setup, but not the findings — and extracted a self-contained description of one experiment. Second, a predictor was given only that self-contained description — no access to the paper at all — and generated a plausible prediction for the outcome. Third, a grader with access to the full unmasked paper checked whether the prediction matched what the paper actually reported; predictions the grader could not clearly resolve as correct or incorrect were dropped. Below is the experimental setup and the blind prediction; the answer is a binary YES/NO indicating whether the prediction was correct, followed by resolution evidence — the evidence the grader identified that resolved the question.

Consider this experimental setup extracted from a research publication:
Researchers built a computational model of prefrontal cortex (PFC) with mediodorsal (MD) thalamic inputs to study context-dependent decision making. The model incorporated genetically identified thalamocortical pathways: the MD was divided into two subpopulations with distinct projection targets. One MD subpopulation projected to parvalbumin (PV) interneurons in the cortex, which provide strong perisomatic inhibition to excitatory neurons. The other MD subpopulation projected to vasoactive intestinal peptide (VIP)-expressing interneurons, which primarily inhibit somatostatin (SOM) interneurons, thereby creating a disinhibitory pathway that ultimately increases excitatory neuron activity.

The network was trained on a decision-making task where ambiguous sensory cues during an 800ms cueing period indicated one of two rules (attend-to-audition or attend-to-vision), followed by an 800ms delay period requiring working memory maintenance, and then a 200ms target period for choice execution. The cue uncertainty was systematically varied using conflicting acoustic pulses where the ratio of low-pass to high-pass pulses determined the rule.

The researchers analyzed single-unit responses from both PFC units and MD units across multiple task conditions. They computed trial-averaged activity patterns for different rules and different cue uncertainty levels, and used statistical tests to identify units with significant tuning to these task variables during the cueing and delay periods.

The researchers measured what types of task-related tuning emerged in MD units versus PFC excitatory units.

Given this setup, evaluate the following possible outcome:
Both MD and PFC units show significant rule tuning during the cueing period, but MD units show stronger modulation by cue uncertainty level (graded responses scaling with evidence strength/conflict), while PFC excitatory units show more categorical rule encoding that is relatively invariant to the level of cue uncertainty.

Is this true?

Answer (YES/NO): NO